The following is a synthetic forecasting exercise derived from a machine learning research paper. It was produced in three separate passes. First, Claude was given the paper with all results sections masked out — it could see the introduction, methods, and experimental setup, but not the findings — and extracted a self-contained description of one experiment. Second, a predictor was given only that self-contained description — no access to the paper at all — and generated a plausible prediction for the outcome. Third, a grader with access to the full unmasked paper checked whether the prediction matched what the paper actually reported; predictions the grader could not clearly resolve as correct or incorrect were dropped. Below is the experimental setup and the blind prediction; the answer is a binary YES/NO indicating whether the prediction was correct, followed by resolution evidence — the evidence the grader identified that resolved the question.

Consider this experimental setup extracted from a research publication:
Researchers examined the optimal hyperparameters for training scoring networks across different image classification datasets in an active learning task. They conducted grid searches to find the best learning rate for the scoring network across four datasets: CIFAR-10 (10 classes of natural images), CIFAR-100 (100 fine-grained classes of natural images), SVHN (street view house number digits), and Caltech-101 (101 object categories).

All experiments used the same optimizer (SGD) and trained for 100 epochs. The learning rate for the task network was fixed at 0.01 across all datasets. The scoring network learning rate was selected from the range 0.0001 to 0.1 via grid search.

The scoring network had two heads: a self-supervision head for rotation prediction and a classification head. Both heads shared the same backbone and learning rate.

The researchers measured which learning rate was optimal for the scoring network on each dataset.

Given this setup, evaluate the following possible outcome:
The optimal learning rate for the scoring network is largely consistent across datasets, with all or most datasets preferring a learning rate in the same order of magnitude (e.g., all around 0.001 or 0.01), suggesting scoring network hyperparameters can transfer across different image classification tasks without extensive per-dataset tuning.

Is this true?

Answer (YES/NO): NO